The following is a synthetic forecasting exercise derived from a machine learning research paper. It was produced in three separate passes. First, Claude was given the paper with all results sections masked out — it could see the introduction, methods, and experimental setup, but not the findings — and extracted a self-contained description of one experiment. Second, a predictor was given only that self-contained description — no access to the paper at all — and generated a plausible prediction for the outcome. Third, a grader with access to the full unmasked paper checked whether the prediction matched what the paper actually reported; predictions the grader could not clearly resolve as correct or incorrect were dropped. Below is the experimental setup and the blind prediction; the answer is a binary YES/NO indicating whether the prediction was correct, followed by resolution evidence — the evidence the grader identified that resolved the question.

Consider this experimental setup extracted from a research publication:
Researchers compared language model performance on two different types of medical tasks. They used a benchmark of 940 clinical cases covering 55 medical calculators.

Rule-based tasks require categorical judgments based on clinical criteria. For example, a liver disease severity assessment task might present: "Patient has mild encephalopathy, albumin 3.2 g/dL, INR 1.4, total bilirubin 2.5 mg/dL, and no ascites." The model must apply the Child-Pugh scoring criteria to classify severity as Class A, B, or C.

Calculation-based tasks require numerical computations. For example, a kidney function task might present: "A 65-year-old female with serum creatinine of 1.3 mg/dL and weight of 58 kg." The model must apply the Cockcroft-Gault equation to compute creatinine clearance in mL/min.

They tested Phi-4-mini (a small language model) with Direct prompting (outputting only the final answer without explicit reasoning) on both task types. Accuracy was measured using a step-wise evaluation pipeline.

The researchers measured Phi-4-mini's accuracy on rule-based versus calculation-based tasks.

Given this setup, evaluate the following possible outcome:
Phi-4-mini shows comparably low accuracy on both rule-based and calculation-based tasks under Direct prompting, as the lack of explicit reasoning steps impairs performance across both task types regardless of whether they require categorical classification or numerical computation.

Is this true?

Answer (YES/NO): NO